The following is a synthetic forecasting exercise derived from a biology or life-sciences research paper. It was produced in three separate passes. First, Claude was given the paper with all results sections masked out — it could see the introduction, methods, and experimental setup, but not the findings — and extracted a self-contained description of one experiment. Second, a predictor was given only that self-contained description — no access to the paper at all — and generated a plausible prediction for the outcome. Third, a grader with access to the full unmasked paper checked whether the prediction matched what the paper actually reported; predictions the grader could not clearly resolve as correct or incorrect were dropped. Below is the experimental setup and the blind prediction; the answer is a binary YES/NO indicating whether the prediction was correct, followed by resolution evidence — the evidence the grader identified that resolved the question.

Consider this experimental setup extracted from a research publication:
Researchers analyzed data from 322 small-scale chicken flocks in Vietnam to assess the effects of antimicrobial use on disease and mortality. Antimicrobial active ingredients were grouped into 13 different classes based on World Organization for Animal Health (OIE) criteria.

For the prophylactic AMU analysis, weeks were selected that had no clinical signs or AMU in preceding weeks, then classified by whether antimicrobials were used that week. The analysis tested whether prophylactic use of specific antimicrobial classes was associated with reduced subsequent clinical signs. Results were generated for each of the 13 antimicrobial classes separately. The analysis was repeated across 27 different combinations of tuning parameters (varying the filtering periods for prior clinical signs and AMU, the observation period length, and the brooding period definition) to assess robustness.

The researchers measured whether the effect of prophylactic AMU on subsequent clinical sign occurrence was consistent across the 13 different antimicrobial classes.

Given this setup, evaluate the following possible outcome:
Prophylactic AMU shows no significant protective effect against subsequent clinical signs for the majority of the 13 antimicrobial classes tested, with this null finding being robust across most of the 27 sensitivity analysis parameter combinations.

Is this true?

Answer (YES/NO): YES